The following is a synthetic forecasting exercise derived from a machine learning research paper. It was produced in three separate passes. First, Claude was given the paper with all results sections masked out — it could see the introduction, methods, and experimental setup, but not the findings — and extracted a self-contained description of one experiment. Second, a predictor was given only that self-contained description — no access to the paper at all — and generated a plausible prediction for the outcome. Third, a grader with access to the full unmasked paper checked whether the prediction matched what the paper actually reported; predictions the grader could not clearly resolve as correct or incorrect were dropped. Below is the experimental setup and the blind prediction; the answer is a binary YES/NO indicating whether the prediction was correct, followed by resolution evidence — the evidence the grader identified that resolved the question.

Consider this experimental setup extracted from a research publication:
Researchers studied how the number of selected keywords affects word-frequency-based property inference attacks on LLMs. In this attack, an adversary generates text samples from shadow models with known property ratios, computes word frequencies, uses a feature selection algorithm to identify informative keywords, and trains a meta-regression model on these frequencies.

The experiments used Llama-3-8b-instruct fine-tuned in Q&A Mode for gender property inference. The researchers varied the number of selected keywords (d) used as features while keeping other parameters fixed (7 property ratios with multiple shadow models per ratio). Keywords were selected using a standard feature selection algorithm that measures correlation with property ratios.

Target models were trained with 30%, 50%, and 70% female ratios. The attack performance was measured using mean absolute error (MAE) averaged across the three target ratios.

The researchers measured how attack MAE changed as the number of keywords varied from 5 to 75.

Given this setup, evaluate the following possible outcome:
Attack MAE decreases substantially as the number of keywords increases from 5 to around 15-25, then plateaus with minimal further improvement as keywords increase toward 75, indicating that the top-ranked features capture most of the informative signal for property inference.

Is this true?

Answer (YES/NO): NO